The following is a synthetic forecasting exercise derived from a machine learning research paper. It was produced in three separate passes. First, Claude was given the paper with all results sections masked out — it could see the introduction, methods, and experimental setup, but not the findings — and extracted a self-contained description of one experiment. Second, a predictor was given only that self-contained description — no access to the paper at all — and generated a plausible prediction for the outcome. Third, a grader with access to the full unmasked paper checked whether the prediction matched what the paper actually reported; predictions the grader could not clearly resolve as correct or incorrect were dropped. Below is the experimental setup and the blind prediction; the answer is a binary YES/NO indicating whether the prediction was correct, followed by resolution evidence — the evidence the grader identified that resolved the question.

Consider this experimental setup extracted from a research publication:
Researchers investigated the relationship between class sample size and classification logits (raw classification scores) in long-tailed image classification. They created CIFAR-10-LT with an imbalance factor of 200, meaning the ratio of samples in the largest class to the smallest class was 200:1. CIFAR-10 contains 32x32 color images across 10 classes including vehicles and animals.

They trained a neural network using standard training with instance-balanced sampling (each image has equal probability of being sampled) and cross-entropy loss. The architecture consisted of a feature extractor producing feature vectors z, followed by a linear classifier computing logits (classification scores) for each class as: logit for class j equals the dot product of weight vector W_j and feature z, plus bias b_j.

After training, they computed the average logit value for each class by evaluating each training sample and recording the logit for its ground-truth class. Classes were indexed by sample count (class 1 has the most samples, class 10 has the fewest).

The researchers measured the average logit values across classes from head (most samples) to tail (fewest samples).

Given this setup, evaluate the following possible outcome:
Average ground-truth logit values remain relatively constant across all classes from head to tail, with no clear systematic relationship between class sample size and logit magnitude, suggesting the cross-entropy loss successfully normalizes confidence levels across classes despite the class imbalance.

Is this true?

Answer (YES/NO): NO